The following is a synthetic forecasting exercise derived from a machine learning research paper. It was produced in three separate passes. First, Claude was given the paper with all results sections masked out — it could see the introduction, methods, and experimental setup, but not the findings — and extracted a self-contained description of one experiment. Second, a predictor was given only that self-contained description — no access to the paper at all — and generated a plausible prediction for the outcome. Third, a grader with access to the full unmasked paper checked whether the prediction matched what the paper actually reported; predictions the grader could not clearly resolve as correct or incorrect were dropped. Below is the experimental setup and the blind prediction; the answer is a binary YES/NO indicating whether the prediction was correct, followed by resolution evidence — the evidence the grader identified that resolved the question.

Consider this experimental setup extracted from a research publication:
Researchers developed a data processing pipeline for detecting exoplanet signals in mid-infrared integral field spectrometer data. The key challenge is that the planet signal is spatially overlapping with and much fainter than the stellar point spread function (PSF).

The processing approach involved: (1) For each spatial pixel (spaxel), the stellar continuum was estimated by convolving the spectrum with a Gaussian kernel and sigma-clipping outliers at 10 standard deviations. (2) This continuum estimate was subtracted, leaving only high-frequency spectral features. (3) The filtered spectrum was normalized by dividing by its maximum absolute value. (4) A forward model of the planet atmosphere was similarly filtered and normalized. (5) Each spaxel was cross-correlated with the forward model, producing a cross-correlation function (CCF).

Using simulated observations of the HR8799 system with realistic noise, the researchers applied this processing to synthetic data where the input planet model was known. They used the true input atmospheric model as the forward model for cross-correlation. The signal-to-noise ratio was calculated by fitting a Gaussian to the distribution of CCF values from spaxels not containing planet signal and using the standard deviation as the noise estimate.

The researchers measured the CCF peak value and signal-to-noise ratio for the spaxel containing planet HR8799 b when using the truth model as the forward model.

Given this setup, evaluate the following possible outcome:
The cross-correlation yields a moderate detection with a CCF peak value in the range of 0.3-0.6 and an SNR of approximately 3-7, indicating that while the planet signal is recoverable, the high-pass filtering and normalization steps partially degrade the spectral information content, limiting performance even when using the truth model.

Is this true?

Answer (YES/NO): NO